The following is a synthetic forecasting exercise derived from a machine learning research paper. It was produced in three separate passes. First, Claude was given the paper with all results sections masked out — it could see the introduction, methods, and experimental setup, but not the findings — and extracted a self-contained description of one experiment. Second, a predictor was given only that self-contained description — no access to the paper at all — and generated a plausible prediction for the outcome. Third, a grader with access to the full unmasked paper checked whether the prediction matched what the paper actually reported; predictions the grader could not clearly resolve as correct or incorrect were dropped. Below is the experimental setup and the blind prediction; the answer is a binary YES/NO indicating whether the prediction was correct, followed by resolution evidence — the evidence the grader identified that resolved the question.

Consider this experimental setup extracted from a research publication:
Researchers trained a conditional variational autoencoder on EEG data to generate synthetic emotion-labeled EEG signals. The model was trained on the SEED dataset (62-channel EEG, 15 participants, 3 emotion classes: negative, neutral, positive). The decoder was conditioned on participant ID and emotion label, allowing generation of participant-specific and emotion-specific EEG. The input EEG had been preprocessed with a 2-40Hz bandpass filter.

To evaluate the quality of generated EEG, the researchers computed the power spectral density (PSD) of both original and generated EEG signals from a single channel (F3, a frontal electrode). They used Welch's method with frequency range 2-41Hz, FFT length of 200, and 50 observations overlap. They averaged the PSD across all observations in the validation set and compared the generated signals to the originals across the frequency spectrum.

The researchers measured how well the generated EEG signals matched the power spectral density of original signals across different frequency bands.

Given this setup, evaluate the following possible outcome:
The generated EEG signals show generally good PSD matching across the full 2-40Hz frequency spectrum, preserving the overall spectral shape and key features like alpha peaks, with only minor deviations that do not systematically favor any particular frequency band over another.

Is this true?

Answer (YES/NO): NO